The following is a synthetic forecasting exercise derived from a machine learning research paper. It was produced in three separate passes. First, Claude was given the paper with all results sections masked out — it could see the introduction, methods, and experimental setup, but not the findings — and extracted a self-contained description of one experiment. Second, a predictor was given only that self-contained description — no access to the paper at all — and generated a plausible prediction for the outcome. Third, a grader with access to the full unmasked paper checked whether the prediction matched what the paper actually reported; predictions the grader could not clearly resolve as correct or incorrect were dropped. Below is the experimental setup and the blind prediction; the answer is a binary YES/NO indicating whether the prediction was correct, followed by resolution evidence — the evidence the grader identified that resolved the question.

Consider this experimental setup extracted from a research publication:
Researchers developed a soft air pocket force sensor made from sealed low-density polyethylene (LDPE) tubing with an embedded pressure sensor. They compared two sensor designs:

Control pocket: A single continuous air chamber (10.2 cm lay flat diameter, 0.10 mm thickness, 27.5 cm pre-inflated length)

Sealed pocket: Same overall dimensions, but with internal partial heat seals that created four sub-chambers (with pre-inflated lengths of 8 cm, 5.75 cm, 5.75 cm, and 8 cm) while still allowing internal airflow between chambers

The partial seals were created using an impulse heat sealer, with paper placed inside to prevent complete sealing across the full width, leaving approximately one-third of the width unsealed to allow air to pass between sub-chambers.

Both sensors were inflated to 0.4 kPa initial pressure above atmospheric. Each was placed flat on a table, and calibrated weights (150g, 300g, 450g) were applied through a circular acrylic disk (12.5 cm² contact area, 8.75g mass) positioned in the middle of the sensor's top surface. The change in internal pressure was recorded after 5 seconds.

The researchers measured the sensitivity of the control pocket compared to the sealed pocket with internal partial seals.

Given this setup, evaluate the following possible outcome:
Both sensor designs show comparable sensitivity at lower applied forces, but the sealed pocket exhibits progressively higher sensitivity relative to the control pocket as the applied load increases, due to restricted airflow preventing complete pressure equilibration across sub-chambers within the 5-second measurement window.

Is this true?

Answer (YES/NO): NO